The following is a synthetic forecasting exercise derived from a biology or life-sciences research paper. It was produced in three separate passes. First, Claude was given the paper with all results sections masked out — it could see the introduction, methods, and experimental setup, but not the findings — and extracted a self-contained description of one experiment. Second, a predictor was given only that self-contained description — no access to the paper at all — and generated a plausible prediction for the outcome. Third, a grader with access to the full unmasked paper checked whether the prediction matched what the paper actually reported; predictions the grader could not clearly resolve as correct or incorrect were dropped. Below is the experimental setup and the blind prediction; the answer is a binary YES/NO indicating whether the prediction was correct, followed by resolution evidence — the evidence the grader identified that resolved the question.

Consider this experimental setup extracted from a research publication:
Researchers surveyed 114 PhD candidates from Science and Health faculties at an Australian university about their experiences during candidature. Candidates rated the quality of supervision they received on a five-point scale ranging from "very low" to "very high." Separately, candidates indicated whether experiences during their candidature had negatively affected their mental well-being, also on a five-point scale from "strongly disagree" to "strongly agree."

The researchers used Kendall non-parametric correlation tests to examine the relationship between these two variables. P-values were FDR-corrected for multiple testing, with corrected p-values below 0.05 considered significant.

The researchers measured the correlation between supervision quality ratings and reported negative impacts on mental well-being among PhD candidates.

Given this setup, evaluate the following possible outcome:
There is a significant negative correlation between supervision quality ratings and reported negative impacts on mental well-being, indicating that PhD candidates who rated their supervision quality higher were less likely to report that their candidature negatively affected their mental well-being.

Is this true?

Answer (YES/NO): YES